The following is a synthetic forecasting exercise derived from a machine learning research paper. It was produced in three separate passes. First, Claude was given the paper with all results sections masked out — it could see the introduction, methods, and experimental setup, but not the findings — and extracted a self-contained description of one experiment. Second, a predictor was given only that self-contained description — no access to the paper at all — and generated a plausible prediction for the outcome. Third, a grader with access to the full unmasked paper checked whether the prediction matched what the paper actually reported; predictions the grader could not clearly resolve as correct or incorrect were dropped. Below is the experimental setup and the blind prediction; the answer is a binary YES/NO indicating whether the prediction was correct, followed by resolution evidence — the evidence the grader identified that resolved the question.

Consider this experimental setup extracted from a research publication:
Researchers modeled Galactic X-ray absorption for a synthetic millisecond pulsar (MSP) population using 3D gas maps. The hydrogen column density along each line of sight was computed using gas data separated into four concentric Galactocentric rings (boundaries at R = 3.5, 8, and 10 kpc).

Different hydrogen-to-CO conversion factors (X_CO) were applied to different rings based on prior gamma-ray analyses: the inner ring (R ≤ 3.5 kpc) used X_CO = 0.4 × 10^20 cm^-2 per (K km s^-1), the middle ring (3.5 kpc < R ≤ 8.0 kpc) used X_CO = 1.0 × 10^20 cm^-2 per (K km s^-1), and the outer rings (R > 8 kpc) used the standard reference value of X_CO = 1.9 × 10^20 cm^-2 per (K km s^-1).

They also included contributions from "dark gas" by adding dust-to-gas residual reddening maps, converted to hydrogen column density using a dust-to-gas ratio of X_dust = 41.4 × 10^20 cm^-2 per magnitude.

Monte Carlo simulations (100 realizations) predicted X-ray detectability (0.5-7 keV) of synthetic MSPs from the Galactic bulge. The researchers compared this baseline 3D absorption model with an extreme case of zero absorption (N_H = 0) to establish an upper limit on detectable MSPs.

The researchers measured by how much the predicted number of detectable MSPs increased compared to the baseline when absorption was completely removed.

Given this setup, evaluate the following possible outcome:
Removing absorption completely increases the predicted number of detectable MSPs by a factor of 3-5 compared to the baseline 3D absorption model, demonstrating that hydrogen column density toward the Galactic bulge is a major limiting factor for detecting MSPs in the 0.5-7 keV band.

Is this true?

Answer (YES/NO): NO